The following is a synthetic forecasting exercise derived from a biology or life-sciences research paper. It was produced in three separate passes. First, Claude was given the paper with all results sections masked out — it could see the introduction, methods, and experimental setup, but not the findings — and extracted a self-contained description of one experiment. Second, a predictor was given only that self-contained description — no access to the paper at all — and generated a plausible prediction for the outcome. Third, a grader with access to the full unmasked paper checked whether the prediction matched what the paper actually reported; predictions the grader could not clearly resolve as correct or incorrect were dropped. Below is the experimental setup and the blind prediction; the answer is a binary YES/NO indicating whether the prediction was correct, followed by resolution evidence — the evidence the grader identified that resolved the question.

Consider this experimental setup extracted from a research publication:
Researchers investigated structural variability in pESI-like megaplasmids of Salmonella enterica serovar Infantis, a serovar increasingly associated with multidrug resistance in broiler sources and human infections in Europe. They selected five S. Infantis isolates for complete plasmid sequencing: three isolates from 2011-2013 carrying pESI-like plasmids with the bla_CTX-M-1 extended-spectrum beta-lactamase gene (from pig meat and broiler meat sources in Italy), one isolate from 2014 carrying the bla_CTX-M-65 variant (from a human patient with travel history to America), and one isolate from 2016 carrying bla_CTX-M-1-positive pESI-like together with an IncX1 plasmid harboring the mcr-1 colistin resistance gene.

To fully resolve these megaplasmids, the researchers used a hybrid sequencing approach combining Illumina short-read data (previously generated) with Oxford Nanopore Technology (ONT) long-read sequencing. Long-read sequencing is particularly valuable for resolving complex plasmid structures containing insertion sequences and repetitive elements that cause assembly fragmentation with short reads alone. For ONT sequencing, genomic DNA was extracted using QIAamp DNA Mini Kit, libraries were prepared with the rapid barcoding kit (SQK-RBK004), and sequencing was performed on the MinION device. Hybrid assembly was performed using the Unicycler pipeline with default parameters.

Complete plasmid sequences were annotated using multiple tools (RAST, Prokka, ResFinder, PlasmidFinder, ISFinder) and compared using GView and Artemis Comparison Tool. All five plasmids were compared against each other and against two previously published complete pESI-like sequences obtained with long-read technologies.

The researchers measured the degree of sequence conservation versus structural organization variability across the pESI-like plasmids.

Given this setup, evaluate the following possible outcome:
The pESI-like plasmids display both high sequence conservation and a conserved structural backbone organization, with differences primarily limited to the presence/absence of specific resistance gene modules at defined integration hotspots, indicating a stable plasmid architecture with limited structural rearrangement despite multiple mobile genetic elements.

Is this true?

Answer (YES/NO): NO